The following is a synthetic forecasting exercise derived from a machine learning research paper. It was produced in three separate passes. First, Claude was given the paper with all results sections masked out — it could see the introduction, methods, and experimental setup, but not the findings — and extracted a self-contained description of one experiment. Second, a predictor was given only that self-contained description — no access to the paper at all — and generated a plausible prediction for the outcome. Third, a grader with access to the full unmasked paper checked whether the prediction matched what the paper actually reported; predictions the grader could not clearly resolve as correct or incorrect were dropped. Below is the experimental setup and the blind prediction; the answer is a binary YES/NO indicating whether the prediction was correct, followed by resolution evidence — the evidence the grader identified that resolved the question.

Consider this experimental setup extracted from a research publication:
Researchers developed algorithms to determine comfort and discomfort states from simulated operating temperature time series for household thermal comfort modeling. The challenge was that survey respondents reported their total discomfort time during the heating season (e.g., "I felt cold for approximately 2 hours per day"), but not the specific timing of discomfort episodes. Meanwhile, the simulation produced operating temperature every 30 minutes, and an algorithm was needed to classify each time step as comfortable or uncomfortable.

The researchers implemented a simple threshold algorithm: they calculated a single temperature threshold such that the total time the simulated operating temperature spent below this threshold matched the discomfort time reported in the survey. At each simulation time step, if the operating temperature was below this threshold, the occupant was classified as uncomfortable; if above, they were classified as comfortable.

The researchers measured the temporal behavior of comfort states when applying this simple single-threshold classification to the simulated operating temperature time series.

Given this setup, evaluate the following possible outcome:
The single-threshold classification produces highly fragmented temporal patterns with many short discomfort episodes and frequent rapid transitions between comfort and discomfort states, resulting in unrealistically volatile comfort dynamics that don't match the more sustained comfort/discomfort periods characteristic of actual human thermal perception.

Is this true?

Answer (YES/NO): YES